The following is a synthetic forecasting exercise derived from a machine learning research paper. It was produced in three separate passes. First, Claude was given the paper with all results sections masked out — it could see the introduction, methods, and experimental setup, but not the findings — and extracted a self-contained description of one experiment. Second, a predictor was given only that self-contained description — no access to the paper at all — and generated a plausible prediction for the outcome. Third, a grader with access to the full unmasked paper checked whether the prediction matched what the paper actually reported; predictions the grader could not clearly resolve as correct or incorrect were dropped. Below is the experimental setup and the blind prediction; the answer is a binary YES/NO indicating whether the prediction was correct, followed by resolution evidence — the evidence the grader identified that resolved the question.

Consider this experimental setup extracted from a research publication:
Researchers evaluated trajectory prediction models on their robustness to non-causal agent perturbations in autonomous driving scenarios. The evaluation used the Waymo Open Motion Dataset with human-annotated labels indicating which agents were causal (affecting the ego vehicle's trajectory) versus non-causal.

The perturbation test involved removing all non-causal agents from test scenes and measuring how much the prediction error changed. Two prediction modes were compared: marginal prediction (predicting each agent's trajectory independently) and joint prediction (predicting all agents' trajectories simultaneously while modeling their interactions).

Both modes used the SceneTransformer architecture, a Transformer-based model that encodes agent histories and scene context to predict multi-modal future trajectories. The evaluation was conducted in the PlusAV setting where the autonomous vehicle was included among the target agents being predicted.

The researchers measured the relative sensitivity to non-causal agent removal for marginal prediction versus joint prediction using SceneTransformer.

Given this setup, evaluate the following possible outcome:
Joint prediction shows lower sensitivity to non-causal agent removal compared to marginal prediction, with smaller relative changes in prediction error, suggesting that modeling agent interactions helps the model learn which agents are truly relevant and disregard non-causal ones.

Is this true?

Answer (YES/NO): NO